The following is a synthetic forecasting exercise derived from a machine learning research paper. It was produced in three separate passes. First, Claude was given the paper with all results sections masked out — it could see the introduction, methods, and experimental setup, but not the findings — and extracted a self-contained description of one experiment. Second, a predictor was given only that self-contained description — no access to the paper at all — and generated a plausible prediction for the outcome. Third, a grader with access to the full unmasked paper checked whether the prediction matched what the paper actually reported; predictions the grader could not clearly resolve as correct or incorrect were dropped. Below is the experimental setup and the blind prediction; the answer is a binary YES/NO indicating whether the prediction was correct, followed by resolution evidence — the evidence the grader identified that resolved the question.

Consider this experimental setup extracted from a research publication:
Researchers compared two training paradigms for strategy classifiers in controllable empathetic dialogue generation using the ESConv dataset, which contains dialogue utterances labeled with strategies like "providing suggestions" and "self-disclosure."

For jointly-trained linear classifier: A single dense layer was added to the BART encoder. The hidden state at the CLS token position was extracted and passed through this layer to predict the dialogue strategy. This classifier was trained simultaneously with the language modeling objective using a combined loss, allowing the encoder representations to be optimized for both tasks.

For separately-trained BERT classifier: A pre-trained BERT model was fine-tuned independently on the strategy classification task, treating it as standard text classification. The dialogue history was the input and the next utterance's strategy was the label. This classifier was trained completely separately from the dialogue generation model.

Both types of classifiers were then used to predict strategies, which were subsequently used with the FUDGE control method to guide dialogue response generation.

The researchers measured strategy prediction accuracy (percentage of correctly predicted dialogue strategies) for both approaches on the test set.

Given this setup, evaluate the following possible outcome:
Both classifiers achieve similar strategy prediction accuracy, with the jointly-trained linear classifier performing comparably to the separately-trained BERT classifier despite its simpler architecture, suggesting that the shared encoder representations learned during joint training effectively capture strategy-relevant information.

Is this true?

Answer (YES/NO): NO